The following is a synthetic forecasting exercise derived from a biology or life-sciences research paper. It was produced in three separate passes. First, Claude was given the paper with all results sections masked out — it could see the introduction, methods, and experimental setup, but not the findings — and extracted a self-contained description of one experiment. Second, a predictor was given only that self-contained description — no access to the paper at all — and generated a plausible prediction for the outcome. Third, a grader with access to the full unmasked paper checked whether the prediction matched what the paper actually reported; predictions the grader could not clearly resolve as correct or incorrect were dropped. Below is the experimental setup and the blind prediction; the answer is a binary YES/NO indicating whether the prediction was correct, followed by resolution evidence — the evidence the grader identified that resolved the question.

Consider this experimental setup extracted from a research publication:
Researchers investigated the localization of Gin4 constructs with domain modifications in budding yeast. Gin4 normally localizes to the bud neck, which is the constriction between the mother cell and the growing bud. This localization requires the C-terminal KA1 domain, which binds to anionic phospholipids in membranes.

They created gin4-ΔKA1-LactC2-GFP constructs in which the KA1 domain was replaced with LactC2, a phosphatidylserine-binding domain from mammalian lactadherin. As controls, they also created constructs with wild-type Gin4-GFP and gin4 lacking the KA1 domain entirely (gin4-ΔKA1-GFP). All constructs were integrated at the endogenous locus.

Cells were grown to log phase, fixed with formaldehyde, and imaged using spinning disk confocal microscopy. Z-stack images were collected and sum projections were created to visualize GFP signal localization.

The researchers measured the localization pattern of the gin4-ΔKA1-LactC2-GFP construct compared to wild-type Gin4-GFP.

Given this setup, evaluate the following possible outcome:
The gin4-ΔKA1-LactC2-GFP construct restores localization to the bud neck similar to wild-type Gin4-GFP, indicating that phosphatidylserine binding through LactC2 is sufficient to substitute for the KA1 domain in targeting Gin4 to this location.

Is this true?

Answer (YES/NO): YES